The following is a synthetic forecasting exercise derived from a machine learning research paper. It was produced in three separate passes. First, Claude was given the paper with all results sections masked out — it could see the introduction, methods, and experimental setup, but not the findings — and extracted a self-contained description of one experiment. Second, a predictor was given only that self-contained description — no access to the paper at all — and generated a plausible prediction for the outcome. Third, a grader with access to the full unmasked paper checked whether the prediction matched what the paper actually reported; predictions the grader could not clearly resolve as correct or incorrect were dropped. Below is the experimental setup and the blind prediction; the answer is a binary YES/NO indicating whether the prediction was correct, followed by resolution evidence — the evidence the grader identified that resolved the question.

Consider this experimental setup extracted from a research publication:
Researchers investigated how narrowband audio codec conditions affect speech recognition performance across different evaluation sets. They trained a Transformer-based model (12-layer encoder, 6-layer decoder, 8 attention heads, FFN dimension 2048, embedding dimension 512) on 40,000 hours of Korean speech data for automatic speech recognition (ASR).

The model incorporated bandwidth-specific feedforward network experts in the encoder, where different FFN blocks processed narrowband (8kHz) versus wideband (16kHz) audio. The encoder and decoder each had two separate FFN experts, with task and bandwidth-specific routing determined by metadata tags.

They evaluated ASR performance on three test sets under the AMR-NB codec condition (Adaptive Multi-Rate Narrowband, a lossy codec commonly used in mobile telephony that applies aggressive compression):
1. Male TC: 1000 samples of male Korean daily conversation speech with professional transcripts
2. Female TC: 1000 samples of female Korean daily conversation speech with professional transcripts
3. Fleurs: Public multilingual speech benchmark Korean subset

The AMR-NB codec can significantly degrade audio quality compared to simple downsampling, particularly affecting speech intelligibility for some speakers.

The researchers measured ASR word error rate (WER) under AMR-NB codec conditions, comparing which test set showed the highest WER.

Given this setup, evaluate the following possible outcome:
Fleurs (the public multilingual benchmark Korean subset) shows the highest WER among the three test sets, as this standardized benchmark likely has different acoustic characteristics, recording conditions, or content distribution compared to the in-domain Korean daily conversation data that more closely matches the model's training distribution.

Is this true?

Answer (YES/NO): YES